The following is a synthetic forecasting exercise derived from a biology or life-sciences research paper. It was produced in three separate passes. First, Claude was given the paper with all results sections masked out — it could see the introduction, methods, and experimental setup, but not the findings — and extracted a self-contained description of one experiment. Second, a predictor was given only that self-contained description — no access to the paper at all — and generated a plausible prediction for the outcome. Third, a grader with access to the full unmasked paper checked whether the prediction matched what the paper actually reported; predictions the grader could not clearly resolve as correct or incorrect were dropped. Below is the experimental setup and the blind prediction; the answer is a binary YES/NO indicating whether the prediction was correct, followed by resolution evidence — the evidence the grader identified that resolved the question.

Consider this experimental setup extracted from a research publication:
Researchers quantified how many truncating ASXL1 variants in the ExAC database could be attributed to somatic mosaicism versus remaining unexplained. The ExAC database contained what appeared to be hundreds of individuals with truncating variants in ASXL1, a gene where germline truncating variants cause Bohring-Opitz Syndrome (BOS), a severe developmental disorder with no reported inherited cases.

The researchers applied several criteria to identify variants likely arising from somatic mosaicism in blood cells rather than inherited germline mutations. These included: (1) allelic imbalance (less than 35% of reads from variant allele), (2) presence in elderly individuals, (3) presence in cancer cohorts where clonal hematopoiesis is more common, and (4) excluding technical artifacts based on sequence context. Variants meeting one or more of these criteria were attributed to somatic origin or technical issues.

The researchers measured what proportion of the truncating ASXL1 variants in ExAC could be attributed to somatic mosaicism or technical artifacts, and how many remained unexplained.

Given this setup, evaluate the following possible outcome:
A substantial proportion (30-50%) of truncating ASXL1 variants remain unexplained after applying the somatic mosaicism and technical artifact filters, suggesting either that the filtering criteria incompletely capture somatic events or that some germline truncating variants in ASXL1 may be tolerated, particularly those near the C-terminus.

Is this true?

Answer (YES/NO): NO